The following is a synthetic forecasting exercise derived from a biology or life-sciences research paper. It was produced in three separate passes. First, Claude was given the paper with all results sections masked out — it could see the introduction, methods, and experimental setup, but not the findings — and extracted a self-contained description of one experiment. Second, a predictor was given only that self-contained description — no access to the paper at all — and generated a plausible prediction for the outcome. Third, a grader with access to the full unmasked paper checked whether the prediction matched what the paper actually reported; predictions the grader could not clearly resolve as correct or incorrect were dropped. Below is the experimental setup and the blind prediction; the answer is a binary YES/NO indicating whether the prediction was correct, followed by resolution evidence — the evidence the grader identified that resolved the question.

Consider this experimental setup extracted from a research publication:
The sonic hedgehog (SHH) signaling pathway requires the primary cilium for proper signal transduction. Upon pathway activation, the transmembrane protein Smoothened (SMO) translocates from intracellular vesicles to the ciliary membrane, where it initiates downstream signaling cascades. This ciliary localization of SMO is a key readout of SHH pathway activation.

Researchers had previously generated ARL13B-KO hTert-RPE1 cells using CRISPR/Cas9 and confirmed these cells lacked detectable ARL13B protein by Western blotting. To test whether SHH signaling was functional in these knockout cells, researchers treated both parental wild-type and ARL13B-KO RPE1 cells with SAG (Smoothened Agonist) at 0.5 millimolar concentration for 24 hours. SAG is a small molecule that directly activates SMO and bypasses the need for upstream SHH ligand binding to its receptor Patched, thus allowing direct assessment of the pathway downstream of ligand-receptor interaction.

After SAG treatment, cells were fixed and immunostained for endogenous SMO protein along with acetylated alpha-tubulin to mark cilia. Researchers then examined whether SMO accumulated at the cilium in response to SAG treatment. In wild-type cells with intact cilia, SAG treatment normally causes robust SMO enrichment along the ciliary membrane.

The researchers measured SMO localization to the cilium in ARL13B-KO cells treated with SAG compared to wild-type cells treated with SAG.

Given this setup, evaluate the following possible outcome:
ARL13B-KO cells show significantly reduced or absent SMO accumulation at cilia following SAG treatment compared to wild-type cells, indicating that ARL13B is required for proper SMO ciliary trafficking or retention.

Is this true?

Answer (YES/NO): NO